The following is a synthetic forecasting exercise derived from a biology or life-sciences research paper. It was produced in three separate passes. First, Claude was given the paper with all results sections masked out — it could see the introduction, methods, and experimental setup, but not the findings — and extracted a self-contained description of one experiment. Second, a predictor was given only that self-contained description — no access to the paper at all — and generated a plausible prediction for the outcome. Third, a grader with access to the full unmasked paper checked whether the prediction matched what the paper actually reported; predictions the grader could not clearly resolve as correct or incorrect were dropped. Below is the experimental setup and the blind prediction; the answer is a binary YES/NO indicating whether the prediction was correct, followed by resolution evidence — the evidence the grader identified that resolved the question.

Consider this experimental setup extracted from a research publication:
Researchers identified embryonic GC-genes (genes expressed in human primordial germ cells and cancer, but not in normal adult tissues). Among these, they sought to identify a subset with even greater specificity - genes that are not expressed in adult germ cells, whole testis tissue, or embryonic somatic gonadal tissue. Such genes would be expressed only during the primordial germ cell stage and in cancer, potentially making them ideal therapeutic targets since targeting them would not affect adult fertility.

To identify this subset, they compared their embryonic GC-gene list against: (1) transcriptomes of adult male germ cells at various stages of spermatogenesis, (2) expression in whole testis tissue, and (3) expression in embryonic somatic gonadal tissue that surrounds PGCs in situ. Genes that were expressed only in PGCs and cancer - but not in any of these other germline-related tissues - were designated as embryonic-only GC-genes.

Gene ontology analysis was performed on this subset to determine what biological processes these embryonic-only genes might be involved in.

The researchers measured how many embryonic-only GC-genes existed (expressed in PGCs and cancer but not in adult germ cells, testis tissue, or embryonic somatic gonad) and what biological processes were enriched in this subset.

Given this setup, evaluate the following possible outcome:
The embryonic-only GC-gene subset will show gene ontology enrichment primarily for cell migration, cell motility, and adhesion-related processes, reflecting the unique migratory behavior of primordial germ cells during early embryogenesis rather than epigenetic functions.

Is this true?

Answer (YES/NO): NO